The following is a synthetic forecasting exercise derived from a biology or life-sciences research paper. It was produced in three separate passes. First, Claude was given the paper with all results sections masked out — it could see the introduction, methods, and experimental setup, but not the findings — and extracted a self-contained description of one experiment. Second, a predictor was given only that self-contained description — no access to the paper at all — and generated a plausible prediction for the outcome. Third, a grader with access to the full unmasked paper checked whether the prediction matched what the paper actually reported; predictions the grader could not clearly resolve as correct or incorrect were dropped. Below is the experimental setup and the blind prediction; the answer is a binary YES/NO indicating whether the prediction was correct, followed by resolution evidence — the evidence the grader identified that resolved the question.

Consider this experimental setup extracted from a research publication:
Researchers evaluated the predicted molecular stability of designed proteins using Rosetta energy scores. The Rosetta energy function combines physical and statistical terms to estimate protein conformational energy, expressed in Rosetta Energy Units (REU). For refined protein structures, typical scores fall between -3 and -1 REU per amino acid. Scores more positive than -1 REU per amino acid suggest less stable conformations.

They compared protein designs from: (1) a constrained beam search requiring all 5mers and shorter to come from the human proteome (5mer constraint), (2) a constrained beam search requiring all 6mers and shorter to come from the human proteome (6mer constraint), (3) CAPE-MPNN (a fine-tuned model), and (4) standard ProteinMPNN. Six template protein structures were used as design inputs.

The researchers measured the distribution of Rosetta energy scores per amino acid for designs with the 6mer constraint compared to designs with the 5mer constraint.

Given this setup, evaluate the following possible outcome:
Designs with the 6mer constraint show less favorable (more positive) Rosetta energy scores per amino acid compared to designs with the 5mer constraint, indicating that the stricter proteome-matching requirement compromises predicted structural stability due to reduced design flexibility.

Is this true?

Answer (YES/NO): YES